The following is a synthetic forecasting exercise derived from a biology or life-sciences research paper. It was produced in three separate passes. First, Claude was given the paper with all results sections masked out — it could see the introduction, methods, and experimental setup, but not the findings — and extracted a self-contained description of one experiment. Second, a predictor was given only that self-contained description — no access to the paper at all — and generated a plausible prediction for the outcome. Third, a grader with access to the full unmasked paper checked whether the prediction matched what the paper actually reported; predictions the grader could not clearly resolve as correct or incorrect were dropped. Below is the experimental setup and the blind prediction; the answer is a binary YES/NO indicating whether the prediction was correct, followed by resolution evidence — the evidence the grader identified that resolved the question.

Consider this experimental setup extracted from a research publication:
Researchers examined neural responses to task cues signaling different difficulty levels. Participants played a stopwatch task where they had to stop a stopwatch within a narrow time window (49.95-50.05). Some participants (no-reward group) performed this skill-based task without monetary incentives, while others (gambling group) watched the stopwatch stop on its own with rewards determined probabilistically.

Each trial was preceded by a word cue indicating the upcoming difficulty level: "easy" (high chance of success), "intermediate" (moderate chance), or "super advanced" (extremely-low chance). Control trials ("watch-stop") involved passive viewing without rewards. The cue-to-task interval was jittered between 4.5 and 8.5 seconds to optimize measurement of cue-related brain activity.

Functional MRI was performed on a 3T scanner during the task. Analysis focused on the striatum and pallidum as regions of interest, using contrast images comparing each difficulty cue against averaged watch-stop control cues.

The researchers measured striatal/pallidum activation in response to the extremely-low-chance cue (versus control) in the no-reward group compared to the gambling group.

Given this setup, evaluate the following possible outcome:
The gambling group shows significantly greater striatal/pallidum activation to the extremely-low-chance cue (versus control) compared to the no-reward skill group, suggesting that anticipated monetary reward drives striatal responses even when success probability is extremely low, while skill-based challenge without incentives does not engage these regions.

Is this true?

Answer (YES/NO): NO